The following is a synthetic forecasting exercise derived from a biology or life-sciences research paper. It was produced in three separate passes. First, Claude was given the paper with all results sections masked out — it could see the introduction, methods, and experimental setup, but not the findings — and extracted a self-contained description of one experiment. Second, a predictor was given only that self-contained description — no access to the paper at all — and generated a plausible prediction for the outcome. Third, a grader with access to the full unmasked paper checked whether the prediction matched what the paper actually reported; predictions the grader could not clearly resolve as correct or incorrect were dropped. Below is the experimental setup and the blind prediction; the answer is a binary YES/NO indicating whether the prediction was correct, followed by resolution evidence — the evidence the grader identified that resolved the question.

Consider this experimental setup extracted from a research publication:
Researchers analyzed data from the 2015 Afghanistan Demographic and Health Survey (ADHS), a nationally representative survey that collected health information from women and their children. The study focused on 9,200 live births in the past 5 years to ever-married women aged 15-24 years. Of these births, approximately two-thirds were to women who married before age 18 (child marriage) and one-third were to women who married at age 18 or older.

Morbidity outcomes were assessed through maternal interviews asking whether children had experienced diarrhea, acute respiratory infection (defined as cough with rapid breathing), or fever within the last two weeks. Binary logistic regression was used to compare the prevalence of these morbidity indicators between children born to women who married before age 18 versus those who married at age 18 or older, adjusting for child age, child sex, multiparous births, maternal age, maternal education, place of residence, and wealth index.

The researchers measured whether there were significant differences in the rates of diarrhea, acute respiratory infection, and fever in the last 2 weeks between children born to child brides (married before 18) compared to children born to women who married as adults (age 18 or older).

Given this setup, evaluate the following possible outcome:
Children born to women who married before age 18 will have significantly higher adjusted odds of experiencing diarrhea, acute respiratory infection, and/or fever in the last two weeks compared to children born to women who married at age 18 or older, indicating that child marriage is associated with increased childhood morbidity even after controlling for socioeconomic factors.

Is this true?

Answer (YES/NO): NO